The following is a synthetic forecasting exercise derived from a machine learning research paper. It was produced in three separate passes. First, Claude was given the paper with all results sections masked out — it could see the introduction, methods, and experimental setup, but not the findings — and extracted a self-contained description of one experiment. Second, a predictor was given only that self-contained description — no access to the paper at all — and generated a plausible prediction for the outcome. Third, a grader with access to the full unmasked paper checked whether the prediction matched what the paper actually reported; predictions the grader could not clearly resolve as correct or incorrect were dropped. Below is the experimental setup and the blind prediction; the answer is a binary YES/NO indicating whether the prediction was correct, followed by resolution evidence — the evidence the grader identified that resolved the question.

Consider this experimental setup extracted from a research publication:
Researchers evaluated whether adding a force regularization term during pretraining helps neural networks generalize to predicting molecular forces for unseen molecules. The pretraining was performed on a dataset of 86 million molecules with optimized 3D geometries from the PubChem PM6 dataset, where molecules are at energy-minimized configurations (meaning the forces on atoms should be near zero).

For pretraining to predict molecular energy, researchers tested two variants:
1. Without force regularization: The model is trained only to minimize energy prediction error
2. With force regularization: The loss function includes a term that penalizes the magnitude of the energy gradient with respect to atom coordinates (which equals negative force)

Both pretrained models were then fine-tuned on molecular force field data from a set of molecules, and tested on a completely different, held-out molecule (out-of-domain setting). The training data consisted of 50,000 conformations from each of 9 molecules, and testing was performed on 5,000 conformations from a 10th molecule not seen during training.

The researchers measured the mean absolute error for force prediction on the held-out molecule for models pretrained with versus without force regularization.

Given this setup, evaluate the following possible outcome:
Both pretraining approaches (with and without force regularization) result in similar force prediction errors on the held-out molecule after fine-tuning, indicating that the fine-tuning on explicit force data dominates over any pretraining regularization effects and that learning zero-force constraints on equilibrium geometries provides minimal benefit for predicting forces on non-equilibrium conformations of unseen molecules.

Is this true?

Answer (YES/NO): NO